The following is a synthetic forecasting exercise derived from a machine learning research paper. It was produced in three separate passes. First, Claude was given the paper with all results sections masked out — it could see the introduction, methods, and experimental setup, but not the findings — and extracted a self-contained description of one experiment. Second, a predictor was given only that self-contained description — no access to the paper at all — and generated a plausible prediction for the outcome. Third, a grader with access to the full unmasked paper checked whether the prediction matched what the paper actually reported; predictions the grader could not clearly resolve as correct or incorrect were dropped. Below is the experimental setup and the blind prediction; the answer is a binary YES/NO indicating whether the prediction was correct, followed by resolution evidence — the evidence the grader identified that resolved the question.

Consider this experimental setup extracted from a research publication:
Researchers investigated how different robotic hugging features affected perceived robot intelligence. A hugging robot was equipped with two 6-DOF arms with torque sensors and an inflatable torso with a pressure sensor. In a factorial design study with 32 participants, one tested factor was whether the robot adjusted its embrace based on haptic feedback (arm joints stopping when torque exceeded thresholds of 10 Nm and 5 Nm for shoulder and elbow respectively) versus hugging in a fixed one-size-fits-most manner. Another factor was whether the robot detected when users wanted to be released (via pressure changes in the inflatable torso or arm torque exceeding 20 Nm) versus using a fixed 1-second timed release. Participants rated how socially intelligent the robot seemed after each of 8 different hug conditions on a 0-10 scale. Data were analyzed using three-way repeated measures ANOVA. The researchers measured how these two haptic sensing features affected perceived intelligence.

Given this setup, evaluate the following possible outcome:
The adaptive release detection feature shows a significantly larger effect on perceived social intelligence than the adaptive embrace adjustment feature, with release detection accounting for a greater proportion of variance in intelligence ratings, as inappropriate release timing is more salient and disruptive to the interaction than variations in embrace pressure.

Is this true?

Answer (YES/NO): NO